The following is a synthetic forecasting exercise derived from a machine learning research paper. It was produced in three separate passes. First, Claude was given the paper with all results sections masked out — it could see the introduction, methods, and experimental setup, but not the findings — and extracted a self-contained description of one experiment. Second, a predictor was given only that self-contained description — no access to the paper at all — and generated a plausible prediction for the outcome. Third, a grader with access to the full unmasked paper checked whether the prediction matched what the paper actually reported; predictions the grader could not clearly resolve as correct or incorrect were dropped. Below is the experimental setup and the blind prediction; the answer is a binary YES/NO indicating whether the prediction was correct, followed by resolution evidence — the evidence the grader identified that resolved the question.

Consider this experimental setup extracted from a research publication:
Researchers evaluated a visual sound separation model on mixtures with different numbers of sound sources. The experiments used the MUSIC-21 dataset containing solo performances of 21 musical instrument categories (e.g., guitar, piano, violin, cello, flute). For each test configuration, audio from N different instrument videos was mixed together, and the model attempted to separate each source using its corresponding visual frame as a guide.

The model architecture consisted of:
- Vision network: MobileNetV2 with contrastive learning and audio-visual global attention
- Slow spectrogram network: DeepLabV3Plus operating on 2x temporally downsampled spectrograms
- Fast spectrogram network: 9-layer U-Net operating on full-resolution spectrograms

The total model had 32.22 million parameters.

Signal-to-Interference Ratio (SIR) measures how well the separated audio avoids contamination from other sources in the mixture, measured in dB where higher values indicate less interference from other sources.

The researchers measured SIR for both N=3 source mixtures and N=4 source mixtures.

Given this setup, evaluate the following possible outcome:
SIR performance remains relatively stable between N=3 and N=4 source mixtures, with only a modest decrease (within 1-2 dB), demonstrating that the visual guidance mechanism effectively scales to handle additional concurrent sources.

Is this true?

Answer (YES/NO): NO